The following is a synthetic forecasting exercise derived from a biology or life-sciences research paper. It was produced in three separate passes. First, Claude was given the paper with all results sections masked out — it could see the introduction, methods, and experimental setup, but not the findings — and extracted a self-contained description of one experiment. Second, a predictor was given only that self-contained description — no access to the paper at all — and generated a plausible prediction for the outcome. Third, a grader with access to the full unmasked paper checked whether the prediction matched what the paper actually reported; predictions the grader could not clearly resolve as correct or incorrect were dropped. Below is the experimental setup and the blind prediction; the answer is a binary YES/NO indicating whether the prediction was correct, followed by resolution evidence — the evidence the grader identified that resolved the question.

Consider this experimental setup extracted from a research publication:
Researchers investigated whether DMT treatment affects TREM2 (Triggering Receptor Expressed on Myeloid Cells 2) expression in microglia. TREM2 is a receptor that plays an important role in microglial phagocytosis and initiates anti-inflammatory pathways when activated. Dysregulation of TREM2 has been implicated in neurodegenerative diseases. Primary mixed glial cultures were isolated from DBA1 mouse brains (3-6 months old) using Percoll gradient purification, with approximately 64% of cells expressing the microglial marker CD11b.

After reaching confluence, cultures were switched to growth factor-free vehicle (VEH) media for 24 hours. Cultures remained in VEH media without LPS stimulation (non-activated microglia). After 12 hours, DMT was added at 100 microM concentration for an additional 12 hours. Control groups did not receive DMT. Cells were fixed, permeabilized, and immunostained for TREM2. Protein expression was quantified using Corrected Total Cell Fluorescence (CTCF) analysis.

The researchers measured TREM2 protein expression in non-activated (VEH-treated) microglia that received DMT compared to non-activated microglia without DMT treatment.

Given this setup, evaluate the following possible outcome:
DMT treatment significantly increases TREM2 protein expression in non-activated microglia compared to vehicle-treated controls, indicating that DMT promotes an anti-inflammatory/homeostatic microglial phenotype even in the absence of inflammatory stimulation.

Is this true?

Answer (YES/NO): NO